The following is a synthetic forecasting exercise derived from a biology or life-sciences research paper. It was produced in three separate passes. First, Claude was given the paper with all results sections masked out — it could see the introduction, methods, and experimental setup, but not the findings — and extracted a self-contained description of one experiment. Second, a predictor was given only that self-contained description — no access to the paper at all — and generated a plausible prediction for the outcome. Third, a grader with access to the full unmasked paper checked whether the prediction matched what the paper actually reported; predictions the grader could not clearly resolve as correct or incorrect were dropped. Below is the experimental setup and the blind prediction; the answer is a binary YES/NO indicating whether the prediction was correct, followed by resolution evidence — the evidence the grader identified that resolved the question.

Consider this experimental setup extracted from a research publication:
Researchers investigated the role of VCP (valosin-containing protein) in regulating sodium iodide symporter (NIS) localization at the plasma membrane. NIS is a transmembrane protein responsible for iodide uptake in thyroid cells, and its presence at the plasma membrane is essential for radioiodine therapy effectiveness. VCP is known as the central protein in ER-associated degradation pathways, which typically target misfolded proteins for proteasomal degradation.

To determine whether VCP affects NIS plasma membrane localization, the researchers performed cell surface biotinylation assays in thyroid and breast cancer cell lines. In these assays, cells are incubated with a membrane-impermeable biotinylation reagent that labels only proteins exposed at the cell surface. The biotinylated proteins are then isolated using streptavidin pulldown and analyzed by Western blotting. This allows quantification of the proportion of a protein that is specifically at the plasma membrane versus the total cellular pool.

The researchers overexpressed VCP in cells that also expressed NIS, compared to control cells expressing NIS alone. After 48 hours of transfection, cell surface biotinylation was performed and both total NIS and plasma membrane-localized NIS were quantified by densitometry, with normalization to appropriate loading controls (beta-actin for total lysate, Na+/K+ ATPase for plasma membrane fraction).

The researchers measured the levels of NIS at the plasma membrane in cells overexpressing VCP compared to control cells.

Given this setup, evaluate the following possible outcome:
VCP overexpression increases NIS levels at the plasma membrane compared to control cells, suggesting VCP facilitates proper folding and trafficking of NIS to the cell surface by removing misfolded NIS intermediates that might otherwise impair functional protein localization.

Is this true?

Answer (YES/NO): NO